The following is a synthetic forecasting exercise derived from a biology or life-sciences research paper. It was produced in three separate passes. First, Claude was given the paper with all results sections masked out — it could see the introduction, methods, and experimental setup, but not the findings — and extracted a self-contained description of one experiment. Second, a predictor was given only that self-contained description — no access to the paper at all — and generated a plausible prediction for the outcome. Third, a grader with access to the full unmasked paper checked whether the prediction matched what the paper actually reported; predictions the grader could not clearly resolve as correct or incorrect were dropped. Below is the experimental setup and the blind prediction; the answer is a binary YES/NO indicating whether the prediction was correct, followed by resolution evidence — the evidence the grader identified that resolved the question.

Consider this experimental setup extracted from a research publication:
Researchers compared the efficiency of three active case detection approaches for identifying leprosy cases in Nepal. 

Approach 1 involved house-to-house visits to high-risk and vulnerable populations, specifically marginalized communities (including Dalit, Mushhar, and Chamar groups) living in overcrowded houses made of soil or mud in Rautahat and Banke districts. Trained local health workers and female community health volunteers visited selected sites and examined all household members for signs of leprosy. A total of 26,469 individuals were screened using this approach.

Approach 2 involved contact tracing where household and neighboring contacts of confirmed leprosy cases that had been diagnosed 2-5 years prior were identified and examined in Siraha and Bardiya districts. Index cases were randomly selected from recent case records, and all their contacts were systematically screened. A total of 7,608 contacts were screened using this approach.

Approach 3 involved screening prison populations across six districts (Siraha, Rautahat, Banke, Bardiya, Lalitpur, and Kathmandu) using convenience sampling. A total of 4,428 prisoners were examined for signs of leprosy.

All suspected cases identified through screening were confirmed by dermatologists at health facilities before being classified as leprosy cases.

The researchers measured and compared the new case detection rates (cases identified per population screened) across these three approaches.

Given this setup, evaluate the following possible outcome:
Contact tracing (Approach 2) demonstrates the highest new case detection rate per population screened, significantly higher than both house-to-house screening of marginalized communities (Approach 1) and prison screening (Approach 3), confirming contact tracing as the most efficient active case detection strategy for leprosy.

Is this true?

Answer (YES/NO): NO